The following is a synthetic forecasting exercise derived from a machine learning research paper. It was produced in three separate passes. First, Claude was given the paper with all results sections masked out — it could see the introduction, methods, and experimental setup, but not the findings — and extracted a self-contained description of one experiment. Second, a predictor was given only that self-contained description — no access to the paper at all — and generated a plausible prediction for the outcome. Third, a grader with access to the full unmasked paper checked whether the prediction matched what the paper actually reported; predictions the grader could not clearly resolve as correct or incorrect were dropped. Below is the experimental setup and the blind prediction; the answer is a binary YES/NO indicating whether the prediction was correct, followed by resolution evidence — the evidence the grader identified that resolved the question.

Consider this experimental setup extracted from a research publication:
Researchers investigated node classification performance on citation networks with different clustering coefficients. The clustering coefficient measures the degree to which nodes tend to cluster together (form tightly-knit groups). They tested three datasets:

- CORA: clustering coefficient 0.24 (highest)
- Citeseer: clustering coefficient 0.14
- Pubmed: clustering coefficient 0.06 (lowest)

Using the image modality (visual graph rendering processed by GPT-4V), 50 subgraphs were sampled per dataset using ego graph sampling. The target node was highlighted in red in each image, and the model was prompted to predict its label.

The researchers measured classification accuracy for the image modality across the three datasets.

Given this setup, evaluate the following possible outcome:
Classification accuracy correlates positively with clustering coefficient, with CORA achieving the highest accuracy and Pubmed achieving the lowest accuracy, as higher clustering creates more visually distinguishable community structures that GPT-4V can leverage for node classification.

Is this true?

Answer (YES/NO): NO